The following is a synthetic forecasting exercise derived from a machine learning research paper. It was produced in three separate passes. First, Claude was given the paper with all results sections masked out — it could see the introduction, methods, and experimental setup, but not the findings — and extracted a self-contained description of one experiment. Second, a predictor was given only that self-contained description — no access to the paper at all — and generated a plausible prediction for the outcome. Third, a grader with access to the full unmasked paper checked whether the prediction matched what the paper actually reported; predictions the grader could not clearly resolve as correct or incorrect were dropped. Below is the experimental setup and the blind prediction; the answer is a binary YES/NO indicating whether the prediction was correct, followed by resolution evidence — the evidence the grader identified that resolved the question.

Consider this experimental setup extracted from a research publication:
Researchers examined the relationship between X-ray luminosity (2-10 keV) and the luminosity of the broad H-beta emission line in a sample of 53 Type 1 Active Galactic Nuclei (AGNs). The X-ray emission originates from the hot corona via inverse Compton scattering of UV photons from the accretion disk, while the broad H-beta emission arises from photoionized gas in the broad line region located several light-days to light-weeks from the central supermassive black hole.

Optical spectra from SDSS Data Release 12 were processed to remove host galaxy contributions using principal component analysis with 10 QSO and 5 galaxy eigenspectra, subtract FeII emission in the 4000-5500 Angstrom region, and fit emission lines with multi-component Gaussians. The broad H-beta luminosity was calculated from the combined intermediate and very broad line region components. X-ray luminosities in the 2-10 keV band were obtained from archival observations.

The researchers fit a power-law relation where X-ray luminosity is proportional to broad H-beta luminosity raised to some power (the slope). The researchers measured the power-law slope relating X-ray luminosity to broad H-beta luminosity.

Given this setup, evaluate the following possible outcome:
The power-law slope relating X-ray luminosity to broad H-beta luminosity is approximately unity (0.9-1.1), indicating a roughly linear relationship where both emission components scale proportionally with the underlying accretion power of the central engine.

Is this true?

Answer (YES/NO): NO